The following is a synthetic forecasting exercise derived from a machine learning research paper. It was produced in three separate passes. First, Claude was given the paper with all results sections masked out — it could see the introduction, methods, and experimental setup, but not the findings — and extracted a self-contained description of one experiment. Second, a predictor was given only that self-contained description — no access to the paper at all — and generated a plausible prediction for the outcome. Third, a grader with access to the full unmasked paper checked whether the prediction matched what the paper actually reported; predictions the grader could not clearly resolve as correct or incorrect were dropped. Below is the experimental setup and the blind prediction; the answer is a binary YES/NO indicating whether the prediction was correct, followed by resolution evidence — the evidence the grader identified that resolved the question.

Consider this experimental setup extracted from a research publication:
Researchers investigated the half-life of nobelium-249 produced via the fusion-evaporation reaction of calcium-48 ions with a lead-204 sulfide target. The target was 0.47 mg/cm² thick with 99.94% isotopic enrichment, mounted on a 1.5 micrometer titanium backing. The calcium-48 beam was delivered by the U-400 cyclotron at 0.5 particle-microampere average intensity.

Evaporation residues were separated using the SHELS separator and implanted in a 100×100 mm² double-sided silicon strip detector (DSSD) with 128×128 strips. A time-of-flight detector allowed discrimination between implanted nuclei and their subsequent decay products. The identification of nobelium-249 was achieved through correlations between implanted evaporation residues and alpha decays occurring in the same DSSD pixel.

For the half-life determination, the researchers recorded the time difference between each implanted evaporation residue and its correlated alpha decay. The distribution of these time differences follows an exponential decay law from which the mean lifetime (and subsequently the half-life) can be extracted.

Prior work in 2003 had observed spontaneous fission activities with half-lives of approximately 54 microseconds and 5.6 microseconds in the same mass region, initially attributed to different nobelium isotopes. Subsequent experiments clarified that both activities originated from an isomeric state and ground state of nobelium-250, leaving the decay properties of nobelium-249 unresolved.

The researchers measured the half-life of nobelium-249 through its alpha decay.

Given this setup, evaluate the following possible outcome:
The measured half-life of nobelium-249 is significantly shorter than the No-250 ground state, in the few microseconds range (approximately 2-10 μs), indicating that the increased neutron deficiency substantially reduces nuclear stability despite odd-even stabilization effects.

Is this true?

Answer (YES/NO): NO